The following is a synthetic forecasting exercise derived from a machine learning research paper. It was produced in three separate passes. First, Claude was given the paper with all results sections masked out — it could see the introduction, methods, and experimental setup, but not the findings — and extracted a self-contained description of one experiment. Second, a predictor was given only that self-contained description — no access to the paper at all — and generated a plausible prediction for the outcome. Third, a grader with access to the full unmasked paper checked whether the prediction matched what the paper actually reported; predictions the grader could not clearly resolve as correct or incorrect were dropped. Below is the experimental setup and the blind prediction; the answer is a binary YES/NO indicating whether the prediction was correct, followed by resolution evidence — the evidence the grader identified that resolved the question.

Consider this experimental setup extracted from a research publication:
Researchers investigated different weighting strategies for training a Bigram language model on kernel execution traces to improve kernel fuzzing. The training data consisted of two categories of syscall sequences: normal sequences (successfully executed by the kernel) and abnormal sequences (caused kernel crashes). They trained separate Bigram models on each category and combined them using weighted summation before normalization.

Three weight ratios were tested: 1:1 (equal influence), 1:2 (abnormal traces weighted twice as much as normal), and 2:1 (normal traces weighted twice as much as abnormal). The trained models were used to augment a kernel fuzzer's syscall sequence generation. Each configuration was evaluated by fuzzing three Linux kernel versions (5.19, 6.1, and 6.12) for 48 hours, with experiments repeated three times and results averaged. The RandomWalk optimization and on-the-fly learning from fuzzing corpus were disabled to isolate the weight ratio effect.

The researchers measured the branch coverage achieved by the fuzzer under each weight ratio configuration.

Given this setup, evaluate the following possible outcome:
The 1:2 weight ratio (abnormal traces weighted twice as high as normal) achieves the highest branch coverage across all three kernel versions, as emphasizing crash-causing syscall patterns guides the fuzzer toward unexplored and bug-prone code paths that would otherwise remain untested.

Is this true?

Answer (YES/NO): NO